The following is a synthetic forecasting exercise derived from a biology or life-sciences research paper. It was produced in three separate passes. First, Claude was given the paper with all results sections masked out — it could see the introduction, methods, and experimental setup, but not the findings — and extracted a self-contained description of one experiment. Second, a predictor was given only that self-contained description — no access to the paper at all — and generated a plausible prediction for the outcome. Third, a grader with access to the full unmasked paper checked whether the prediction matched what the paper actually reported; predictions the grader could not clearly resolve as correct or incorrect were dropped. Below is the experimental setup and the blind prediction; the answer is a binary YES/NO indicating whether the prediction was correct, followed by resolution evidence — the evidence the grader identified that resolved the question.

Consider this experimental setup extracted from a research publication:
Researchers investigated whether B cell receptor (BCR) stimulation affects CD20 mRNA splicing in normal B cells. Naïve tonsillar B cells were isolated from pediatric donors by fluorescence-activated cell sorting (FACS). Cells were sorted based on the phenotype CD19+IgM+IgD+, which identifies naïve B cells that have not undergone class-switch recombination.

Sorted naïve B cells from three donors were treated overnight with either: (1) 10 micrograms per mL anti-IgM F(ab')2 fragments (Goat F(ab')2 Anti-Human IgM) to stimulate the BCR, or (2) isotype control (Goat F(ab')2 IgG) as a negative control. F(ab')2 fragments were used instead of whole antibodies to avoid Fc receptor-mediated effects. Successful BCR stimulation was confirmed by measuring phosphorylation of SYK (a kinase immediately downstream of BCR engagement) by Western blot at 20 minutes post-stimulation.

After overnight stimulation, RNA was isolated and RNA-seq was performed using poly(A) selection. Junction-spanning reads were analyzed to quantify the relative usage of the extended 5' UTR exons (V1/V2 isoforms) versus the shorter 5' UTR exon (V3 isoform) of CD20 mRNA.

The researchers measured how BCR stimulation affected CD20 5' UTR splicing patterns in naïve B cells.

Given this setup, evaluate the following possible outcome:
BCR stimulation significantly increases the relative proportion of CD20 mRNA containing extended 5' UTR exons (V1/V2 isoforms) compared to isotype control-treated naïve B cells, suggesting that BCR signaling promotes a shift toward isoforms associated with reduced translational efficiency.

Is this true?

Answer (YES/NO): NO